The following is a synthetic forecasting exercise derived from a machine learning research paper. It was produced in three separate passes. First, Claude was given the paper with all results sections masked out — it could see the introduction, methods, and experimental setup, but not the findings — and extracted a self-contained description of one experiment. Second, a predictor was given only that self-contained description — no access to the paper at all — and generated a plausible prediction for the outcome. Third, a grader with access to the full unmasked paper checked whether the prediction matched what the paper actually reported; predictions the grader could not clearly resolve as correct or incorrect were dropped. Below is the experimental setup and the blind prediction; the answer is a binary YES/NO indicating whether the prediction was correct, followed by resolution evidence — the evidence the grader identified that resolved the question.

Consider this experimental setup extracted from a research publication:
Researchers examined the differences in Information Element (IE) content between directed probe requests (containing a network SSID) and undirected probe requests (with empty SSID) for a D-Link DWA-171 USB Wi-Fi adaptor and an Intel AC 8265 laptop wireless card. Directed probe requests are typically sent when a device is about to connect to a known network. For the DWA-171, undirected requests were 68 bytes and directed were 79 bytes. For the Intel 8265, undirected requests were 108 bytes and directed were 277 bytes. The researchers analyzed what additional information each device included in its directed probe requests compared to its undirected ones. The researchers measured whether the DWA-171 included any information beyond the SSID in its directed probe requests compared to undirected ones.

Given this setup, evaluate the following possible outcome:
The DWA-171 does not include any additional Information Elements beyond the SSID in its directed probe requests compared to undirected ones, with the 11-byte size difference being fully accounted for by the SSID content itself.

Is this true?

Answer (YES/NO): YES